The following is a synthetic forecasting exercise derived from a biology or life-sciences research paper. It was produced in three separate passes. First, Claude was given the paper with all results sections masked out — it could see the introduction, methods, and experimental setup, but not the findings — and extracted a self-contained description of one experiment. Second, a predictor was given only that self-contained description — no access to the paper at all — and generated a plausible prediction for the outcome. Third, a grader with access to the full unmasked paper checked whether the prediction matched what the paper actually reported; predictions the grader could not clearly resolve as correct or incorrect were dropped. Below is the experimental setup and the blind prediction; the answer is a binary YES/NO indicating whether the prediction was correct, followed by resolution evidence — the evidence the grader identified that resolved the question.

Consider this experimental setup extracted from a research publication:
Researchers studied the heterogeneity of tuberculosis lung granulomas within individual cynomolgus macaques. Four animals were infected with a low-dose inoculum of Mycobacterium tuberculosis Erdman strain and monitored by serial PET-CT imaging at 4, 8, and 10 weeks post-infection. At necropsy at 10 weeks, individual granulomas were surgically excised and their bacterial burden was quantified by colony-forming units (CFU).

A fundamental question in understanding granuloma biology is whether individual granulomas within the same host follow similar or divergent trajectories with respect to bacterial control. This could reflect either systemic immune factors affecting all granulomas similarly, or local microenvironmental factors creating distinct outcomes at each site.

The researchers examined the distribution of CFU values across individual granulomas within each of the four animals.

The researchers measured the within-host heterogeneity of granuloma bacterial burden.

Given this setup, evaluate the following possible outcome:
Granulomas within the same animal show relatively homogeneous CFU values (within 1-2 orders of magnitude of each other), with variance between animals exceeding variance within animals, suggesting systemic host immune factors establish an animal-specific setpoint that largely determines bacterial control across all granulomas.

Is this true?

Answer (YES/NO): NO